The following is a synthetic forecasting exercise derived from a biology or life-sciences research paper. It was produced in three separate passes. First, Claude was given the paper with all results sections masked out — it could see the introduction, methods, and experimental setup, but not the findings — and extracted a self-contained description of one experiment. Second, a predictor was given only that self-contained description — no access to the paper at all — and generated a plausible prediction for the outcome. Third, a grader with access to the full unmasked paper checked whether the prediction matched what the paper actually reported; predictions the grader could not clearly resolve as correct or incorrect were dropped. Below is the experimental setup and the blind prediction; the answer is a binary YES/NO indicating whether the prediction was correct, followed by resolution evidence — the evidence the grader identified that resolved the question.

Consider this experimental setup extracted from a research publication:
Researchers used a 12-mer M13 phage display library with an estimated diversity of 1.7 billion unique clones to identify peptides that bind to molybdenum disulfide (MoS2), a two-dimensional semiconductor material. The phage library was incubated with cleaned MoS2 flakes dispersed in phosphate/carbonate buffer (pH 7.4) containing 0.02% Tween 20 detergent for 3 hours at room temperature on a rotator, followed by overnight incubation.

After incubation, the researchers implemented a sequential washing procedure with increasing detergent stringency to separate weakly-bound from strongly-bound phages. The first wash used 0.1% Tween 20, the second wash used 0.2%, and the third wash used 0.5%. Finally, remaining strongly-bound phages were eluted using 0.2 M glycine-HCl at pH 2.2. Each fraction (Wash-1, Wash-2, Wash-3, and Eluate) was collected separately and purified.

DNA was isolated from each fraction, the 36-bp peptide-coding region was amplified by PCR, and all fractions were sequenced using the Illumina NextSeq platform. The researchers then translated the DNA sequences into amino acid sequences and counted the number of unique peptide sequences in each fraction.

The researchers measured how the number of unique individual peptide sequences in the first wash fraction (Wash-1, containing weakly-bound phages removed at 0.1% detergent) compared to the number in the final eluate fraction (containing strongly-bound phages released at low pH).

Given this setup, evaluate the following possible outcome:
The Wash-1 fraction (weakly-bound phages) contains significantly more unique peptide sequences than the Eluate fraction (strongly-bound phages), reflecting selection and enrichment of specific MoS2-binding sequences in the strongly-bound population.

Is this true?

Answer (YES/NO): NO